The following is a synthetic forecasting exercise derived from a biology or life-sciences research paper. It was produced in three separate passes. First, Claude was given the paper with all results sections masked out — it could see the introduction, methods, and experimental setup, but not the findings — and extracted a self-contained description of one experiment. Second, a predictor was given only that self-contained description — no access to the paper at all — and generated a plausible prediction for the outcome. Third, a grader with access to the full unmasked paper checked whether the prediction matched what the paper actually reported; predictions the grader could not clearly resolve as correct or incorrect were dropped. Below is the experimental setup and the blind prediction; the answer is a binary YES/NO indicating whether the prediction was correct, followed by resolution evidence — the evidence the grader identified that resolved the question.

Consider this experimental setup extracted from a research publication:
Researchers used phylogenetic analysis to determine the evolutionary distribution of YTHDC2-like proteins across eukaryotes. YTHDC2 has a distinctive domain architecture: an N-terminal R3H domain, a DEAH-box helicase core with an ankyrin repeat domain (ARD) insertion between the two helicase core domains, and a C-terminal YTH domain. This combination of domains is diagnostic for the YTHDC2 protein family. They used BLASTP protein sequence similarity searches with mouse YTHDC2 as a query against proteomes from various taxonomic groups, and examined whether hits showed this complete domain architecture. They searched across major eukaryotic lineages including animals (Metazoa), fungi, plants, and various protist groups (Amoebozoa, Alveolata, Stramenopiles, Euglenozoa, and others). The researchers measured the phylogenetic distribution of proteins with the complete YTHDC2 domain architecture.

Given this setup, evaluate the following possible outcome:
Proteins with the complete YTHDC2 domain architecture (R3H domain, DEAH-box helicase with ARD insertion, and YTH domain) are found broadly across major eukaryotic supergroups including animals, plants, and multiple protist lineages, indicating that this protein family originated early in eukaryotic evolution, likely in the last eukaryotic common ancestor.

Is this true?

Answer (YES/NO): NO